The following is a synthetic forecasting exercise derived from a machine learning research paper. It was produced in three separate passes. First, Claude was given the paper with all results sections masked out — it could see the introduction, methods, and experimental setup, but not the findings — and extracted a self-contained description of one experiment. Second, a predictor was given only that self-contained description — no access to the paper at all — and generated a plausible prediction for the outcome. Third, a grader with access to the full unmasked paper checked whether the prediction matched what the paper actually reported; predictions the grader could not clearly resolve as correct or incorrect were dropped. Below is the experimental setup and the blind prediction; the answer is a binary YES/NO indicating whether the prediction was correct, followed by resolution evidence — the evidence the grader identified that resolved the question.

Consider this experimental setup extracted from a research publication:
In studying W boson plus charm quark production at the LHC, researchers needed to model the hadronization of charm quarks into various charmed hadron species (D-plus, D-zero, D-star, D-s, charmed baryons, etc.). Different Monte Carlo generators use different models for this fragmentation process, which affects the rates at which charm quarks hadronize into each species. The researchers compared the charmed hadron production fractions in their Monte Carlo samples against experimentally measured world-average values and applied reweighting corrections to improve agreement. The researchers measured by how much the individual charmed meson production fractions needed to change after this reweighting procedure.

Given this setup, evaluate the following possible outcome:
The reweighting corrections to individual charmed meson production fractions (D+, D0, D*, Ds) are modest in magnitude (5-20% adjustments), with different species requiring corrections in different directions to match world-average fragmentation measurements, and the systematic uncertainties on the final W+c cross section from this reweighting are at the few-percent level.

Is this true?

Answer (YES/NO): NO